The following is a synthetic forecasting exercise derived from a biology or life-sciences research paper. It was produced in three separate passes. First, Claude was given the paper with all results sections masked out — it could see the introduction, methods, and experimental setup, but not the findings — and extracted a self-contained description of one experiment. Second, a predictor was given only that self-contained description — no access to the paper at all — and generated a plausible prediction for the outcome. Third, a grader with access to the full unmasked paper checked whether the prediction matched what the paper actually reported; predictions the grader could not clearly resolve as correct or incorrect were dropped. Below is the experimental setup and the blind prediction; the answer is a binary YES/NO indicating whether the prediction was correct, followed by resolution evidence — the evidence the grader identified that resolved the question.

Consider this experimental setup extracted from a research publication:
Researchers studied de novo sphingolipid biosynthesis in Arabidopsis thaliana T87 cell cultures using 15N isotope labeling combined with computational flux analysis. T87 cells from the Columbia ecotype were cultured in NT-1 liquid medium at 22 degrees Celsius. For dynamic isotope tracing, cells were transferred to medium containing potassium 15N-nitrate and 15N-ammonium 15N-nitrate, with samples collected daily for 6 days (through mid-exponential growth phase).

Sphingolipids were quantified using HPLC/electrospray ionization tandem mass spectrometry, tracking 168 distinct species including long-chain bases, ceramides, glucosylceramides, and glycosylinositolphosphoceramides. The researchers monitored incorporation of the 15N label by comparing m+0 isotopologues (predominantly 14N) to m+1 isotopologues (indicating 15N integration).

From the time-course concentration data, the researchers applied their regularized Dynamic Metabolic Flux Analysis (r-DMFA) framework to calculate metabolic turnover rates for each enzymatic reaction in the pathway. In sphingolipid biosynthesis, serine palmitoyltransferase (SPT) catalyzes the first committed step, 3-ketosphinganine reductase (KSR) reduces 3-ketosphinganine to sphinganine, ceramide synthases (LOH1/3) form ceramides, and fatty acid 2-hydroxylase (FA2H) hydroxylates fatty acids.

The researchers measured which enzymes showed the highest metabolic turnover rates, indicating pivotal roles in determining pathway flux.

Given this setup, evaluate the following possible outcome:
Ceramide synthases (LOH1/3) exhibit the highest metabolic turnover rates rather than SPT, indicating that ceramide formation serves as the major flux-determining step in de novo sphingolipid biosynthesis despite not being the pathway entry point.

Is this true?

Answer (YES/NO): NO